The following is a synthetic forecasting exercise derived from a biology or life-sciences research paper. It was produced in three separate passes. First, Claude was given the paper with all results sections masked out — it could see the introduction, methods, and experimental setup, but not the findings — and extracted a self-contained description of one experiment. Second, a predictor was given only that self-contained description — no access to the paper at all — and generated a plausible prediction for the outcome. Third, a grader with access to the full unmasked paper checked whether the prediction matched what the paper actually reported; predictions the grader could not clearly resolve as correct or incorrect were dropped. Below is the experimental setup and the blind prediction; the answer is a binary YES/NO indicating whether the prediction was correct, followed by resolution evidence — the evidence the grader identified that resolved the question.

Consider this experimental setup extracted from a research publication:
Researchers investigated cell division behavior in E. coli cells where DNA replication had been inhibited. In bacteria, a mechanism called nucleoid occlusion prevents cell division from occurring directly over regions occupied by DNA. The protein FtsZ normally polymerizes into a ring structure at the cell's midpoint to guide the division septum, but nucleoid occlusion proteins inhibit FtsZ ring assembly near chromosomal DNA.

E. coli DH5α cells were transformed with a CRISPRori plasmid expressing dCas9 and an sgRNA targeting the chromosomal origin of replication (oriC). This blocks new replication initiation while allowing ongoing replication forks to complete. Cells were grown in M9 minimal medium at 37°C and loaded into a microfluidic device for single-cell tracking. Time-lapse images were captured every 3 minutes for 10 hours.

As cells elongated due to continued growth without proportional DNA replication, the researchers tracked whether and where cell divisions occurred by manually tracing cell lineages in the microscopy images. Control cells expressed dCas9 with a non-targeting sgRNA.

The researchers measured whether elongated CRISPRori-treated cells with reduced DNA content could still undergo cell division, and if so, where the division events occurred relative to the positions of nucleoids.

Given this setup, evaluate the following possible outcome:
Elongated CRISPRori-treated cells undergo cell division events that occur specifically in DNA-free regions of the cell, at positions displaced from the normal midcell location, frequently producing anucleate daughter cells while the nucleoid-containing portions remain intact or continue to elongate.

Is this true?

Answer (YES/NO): NO